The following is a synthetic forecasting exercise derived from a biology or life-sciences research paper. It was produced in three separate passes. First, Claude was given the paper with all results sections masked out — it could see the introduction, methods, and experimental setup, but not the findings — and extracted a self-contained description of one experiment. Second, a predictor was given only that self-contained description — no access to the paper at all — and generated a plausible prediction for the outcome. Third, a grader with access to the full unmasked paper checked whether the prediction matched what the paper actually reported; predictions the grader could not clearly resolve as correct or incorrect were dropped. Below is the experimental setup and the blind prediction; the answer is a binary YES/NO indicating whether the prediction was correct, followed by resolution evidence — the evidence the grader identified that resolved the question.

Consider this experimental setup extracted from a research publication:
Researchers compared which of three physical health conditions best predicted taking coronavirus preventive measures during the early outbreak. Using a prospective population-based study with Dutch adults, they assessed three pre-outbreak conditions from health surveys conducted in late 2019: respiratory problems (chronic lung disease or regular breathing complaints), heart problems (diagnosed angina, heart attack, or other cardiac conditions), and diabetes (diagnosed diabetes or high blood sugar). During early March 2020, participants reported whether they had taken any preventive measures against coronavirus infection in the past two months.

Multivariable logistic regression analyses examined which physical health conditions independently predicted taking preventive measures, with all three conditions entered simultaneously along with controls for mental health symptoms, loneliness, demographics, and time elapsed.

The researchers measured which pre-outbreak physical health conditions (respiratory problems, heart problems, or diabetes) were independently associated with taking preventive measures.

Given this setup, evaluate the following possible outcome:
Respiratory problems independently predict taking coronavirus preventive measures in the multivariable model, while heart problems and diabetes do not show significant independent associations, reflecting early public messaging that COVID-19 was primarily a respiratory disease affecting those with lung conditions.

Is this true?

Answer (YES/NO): NO